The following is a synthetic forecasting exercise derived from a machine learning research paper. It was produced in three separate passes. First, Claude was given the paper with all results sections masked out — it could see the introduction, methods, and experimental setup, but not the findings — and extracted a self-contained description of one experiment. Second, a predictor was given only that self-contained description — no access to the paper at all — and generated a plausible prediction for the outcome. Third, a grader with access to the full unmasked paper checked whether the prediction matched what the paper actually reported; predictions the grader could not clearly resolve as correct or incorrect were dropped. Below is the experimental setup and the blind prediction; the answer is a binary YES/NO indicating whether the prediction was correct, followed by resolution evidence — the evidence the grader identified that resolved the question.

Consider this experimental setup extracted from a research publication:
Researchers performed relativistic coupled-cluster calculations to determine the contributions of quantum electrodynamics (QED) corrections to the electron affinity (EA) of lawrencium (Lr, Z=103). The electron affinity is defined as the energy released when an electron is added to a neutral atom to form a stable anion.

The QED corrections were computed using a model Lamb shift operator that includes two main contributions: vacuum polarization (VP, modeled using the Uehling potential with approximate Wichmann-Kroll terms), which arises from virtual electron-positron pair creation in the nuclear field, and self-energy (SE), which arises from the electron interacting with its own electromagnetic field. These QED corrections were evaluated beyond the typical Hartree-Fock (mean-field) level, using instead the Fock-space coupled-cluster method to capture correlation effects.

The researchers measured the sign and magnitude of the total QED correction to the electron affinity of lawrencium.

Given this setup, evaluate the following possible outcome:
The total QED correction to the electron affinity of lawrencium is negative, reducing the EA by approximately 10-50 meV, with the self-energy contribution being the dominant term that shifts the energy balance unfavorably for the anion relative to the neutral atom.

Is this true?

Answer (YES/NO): NO